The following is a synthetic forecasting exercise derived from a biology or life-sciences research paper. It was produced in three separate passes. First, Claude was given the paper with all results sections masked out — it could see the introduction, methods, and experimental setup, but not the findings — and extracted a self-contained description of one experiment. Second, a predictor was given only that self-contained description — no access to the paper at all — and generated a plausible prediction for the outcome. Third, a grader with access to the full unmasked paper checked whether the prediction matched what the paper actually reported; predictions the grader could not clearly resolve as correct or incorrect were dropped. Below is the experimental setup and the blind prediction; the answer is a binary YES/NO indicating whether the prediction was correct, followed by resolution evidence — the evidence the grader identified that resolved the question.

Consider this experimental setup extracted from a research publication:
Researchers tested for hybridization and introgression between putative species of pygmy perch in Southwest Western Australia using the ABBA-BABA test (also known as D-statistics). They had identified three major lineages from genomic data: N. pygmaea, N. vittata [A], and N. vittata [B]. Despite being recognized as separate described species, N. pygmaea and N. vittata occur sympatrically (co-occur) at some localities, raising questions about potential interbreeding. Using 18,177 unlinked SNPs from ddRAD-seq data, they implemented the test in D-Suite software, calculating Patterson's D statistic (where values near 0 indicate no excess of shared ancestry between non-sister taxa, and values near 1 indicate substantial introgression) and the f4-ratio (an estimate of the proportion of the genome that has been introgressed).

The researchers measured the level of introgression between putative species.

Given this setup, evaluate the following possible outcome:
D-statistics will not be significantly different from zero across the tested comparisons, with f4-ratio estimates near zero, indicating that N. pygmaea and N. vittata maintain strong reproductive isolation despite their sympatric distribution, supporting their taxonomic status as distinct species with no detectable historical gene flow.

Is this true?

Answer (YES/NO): NO